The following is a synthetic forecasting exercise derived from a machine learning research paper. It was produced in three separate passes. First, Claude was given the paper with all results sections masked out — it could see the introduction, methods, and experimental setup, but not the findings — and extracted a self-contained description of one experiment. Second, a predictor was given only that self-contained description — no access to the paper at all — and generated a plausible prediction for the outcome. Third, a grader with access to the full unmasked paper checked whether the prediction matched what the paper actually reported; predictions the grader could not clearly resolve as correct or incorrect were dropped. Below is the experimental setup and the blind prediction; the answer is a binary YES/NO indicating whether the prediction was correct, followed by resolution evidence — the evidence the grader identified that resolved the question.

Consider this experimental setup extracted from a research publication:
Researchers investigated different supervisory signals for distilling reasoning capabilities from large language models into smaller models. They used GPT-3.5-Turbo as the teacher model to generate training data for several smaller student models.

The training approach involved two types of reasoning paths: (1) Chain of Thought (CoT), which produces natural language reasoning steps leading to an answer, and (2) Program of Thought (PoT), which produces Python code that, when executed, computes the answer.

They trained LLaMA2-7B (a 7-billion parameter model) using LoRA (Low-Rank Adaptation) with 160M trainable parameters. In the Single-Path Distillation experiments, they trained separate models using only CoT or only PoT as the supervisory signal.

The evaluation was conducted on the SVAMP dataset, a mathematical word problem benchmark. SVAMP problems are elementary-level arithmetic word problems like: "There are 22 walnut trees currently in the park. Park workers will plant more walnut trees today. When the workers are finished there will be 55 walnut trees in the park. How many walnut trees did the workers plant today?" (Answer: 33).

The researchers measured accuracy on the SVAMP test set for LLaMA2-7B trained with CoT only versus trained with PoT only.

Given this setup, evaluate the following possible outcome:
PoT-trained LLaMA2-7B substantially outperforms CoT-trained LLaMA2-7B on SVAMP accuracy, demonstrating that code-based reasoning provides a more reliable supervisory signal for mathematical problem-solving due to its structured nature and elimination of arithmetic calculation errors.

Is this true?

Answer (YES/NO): YES